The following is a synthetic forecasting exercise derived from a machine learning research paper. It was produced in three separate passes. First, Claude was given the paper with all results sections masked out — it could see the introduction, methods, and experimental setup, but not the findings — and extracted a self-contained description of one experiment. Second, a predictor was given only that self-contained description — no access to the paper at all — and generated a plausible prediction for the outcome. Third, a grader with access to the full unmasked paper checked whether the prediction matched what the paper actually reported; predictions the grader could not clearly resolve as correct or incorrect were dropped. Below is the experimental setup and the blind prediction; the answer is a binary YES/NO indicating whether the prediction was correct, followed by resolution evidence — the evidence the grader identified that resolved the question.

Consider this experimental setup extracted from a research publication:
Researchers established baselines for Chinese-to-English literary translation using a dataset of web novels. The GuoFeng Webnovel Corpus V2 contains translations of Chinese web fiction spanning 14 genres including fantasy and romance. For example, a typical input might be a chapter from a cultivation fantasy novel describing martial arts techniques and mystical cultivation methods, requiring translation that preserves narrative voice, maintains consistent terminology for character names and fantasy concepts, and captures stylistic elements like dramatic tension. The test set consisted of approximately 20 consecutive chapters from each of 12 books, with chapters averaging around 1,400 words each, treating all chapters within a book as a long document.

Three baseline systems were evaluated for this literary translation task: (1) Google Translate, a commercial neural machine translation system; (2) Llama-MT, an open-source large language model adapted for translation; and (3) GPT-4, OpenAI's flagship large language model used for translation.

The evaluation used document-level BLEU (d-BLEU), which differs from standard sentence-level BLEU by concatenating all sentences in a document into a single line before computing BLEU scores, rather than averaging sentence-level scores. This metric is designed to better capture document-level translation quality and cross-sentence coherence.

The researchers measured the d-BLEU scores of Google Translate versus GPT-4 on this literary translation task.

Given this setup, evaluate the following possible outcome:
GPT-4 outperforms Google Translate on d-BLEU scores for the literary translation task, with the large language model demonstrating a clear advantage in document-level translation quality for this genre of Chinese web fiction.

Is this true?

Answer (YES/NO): NO